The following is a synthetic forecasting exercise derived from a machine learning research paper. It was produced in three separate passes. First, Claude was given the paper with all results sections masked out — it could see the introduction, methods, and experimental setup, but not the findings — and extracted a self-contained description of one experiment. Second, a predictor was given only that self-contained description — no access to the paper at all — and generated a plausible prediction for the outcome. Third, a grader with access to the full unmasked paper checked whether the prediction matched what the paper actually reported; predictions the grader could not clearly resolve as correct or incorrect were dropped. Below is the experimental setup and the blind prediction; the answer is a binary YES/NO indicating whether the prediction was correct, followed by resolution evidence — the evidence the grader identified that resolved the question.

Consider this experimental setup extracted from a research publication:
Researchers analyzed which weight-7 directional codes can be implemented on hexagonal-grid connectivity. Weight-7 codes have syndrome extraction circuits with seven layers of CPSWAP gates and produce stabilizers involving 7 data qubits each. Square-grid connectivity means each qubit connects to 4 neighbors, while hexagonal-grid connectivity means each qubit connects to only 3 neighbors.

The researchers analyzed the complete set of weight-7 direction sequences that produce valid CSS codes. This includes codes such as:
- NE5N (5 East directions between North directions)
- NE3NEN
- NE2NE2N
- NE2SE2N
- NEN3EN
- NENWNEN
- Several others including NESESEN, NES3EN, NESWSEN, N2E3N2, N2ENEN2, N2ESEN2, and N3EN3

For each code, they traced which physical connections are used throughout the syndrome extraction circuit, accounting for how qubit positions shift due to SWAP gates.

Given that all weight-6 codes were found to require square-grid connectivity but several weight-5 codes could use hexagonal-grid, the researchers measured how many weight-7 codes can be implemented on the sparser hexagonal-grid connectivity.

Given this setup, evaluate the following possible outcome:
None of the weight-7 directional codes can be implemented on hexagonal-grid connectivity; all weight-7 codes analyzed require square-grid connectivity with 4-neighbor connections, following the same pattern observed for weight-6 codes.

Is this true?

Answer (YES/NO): NO